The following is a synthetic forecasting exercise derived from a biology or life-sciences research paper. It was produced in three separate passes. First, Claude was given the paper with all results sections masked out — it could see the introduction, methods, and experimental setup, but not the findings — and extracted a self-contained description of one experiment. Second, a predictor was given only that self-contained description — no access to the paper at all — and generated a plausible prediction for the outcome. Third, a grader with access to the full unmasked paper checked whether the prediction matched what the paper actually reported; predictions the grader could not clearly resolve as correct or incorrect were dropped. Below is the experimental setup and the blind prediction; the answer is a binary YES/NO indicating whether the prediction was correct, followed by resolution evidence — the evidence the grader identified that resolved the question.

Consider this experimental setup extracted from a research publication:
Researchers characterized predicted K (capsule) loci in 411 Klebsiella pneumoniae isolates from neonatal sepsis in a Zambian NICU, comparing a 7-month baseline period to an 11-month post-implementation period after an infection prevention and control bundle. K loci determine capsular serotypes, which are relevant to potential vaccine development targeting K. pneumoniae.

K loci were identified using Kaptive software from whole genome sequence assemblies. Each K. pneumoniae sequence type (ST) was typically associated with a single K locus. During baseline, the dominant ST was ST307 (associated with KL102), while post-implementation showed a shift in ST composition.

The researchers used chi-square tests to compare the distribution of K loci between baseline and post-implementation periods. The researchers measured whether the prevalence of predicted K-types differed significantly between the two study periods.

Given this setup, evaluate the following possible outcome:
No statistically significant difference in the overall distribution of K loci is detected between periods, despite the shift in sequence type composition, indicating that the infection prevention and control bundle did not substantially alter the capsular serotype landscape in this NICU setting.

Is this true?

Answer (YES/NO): NO